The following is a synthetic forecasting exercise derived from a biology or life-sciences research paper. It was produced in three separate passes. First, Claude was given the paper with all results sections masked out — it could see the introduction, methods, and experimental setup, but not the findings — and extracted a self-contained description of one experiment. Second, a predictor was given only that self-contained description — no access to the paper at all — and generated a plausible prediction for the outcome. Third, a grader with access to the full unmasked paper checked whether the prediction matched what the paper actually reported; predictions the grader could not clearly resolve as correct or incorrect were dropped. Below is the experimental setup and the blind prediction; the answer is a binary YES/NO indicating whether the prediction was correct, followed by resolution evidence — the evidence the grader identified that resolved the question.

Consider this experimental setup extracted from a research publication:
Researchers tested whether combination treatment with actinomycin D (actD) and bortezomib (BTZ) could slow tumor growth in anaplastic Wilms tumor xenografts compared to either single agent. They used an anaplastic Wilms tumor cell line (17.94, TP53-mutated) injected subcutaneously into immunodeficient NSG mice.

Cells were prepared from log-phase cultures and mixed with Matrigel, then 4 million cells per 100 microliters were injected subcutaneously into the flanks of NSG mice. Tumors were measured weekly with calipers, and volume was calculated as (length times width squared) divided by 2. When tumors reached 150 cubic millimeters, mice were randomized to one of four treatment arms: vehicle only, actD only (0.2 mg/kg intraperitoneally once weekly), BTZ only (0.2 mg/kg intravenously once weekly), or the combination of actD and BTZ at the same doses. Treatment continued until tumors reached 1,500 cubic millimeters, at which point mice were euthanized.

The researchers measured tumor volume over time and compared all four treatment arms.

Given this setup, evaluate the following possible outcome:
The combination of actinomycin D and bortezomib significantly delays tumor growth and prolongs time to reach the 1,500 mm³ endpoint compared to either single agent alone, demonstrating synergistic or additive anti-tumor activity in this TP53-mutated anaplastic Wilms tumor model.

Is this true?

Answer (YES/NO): NO